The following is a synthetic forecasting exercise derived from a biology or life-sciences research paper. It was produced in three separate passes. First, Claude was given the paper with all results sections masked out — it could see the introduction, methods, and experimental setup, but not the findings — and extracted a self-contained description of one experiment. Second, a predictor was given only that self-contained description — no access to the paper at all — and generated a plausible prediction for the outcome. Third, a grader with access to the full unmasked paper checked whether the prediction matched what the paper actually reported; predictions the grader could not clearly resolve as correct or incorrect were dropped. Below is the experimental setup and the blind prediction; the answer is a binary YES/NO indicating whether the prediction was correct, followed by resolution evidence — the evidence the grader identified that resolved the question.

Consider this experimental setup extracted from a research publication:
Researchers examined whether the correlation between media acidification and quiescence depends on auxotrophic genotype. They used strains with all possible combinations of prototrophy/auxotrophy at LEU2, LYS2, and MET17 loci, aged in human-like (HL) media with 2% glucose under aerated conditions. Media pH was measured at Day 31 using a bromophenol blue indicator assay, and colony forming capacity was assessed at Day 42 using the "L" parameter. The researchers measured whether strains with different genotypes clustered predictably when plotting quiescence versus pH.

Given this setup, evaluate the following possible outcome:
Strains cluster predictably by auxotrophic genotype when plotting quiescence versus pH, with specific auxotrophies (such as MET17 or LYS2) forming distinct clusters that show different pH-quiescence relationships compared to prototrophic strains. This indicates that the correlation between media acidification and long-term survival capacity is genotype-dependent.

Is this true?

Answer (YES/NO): YES